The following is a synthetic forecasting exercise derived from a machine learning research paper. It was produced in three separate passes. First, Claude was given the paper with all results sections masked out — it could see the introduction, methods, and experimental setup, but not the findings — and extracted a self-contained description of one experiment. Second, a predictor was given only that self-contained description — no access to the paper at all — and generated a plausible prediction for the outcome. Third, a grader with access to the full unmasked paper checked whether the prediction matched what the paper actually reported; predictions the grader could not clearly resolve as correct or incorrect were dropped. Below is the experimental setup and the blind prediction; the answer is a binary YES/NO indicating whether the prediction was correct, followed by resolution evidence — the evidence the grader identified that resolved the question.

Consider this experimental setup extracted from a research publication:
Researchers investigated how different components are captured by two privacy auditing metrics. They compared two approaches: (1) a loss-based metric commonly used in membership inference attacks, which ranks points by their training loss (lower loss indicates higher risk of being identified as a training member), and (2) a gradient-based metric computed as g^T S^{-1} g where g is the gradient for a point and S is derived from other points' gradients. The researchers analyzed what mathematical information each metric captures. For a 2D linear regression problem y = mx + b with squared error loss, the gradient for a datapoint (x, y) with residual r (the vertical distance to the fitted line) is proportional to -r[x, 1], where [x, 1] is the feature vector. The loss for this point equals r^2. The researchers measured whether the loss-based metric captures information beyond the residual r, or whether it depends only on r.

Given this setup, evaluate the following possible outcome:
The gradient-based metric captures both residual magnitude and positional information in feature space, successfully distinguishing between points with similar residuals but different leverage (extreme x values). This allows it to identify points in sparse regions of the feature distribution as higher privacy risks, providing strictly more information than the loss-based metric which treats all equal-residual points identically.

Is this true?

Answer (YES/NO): YES